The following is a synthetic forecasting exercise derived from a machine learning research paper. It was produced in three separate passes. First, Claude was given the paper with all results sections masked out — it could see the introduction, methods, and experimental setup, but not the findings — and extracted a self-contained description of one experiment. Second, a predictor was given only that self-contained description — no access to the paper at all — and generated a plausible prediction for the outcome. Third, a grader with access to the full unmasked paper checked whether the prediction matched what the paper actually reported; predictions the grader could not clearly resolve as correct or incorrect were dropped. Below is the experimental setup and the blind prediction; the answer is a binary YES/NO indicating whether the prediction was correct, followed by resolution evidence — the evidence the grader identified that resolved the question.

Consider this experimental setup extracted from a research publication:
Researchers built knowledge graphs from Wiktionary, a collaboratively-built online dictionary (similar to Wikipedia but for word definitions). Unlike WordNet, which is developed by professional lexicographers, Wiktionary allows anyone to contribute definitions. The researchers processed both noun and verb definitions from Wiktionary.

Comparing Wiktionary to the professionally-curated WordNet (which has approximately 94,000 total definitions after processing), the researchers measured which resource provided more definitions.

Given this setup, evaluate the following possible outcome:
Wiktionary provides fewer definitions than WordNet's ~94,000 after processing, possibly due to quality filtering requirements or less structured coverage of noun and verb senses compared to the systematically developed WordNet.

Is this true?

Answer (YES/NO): NO